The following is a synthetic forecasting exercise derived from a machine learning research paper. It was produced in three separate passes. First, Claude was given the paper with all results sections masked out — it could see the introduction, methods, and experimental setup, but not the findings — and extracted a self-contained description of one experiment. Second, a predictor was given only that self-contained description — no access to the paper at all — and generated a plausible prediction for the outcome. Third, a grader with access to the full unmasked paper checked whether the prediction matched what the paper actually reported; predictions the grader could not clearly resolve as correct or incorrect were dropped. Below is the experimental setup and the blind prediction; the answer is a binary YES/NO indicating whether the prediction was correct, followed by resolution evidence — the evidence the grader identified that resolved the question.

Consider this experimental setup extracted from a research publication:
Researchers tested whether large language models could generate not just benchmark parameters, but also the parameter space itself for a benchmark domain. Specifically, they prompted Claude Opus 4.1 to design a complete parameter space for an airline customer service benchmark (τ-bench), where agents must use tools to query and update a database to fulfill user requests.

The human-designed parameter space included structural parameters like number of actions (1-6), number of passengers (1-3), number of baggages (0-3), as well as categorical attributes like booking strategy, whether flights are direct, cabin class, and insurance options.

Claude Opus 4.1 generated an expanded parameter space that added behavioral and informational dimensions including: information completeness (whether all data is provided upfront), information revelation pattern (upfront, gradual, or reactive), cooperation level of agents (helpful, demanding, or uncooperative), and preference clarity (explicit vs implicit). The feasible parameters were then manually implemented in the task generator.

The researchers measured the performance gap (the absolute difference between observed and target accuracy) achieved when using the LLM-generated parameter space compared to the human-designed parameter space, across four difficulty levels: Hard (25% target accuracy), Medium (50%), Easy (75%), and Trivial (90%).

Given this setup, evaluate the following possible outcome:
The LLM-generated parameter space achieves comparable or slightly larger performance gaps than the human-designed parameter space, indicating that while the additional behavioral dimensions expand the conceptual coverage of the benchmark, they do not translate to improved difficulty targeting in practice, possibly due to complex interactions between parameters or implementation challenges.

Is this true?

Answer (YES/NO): NO